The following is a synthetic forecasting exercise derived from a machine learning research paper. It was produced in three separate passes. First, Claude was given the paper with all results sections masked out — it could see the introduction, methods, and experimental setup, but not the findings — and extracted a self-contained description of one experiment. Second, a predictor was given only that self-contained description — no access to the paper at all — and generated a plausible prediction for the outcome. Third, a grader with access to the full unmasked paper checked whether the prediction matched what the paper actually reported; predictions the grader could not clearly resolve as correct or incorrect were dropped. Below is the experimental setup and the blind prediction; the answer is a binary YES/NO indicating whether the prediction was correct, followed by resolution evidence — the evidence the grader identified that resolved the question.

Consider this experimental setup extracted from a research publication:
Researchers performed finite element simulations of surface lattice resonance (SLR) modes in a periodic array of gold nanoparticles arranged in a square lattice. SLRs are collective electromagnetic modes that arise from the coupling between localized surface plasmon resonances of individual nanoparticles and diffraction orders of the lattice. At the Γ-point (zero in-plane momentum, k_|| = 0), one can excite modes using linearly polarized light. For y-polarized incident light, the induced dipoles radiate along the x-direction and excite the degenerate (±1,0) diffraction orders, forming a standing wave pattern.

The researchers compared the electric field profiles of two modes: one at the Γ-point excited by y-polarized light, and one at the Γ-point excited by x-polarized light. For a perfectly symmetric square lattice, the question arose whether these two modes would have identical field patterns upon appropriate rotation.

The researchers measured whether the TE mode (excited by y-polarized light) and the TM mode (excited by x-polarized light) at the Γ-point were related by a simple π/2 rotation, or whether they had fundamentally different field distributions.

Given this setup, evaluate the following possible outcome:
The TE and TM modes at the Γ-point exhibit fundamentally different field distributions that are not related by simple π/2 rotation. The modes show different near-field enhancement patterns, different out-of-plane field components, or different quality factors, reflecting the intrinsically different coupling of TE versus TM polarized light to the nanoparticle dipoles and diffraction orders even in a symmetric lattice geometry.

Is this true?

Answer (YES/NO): NO